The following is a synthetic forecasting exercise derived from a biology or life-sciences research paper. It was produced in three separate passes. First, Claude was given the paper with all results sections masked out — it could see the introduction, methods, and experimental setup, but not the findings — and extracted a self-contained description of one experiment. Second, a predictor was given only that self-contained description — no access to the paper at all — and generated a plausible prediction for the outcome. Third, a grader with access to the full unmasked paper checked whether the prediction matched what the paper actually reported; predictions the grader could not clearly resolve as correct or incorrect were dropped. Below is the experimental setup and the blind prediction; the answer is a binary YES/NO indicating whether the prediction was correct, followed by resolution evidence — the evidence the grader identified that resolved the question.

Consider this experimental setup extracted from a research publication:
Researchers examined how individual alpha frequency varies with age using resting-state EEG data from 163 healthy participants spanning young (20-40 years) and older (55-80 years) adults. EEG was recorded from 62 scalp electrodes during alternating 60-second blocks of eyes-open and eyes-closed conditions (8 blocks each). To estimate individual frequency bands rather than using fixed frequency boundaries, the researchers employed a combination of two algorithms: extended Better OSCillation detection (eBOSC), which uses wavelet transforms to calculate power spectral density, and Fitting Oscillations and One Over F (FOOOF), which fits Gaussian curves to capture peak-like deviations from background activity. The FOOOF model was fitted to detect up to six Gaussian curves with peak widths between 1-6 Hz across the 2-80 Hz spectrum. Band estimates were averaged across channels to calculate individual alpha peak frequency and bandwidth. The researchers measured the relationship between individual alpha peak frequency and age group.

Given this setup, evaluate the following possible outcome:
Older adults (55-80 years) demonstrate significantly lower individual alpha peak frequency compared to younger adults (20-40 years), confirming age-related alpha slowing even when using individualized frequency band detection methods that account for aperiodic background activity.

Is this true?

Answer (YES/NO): YES